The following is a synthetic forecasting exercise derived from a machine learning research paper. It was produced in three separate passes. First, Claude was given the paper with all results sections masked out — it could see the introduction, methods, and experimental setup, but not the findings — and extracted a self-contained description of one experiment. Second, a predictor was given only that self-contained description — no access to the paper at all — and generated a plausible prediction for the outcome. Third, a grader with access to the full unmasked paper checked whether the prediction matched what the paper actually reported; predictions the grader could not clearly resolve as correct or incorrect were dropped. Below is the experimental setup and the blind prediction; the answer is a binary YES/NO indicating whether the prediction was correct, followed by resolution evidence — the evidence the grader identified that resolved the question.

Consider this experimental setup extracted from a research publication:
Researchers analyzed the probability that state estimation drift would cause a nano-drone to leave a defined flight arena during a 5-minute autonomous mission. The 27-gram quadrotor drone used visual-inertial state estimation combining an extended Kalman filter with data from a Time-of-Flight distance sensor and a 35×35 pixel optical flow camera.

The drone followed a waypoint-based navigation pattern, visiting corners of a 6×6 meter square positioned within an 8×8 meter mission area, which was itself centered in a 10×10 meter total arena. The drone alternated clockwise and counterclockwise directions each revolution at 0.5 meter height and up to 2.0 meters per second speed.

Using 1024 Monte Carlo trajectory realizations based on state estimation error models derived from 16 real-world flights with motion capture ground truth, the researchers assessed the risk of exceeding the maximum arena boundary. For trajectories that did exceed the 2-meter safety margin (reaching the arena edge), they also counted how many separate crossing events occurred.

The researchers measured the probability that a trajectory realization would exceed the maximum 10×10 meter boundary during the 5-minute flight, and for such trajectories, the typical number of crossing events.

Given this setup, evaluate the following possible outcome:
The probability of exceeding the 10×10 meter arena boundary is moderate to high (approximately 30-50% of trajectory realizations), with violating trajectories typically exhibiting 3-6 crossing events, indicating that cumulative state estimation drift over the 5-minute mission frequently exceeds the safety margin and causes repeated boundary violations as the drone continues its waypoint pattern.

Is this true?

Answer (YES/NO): NO